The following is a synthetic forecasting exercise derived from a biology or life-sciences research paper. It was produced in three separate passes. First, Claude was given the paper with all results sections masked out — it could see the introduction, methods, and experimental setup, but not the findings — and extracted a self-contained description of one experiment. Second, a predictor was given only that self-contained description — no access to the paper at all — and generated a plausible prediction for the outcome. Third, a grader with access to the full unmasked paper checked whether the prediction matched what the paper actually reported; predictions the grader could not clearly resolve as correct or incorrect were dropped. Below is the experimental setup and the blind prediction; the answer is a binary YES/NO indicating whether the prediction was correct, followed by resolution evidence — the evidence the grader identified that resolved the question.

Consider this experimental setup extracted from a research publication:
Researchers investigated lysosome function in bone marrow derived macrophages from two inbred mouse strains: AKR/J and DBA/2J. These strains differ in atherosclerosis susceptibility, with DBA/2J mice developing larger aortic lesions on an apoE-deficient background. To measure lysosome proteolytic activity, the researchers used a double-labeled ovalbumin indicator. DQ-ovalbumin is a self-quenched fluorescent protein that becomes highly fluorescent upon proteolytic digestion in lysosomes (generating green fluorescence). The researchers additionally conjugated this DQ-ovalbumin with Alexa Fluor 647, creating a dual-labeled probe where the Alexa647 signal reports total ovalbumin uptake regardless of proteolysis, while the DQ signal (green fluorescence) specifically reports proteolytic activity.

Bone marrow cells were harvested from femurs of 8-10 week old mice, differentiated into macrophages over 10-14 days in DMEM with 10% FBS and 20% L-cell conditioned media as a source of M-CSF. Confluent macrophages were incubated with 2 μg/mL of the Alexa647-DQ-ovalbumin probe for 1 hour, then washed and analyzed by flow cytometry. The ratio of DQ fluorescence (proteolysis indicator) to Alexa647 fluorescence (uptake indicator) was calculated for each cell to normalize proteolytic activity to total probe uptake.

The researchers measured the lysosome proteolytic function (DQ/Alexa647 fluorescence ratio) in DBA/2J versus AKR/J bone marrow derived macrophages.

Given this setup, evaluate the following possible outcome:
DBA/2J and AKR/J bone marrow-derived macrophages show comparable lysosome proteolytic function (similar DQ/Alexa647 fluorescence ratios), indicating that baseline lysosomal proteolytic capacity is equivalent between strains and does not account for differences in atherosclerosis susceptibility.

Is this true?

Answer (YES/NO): NO